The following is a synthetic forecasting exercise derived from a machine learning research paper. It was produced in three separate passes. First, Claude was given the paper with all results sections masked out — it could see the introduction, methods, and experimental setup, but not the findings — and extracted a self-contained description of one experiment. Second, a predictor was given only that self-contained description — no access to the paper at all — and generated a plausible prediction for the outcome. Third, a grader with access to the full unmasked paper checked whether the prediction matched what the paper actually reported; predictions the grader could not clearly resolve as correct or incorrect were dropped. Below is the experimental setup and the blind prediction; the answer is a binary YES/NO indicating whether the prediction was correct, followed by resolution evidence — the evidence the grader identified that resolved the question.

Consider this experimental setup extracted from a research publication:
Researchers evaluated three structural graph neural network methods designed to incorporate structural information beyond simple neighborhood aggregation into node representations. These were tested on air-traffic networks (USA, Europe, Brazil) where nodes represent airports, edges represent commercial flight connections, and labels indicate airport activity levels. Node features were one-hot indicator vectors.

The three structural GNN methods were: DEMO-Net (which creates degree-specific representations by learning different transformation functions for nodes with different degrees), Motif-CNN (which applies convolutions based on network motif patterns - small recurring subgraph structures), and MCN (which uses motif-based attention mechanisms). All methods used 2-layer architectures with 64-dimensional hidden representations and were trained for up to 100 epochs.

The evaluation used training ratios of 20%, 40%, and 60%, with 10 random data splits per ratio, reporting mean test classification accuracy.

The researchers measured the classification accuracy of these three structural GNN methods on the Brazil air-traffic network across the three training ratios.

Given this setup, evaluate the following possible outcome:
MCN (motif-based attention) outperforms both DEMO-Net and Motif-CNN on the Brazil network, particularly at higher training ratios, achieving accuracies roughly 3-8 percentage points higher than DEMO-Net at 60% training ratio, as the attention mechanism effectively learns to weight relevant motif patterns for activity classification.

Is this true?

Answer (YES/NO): NO